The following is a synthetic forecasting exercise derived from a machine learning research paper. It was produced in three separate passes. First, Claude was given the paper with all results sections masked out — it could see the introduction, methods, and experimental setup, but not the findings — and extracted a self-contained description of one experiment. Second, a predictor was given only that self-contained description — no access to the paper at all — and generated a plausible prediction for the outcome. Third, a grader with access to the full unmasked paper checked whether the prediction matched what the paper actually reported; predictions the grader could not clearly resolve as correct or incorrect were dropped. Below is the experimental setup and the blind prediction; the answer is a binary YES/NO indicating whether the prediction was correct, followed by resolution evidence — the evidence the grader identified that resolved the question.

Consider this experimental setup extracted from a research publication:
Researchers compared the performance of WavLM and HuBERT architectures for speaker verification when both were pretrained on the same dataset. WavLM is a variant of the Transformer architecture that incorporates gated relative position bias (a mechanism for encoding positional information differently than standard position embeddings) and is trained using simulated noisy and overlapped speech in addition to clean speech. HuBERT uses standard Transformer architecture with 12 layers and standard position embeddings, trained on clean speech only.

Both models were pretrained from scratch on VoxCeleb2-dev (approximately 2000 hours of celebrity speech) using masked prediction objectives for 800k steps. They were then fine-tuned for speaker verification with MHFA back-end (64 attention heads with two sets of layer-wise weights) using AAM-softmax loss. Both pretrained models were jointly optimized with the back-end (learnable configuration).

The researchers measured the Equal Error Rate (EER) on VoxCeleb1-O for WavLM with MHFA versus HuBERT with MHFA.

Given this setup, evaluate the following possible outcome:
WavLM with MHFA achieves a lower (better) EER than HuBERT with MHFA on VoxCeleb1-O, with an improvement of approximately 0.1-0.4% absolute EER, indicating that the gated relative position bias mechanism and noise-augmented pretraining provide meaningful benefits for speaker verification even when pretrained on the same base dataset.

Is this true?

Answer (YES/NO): NO